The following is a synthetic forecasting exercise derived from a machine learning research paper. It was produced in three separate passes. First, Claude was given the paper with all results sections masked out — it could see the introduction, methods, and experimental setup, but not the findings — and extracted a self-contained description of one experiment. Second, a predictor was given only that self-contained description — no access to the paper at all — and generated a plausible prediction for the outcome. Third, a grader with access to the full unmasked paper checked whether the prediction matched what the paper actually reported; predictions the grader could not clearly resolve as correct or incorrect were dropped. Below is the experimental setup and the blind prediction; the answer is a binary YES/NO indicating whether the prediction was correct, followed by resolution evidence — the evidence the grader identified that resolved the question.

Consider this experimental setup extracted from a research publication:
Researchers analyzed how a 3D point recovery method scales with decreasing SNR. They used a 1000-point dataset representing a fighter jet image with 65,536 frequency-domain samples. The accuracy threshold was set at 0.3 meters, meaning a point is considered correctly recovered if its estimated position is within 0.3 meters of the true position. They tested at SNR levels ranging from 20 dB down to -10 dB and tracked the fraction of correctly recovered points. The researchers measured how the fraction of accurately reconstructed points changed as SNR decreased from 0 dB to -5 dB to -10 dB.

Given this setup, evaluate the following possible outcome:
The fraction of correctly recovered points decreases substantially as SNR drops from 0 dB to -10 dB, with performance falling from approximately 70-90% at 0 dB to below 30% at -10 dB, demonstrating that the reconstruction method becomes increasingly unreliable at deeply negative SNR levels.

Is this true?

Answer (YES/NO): NO